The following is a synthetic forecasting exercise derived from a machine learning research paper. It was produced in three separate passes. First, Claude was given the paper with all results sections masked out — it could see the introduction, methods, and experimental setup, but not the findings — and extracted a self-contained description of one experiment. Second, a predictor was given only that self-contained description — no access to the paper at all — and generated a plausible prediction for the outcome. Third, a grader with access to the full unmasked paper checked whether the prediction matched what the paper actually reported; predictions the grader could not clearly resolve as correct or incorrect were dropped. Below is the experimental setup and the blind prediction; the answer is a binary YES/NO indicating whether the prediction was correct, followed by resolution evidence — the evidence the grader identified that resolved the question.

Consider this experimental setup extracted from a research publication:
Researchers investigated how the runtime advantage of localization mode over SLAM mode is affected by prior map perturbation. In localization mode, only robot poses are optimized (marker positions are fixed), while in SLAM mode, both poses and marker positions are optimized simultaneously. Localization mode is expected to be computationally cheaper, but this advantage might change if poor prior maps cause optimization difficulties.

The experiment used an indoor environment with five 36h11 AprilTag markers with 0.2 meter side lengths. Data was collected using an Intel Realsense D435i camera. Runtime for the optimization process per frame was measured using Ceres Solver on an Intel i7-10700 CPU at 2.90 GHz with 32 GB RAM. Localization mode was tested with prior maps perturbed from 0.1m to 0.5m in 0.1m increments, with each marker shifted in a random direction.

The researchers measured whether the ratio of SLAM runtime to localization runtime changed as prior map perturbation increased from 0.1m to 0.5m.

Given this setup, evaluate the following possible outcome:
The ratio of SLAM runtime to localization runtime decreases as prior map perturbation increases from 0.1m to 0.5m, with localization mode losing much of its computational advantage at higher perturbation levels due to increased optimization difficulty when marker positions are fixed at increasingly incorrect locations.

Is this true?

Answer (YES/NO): YES